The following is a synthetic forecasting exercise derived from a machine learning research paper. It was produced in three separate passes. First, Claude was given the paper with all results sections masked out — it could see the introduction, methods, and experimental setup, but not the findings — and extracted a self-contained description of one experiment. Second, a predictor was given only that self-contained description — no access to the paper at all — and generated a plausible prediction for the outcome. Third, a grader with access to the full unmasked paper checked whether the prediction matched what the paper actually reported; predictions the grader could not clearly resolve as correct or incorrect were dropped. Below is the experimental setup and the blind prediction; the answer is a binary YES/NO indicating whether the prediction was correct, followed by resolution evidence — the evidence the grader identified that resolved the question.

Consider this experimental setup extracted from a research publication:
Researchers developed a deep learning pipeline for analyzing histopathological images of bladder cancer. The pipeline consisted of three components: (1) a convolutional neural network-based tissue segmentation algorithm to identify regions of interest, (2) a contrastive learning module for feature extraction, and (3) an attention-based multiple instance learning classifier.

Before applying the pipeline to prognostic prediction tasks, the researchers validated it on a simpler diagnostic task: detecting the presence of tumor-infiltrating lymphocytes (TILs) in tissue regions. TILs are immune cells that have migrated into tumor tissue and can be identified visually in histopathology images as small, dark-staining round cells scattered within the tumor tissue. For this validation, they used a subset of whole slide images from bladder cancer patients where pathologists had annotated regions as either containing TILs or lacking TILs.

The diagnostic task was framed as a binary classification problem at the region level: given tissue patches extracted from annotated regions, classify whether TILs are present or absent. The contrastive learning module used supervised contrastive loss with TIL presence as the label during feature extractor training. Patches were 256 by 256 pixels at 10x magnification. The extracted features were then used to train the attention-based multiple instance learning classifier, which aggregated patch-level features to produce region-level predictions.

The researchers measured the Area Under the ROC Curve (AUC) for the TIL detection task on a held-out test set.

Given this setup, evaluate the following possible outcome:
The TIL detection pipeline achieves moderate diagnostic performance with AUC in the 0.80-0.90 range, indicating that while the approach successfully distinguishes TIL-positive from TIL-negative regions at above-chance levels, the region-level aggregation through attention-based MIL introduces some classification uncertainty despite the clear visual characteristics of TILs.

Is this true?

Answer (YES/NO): NO